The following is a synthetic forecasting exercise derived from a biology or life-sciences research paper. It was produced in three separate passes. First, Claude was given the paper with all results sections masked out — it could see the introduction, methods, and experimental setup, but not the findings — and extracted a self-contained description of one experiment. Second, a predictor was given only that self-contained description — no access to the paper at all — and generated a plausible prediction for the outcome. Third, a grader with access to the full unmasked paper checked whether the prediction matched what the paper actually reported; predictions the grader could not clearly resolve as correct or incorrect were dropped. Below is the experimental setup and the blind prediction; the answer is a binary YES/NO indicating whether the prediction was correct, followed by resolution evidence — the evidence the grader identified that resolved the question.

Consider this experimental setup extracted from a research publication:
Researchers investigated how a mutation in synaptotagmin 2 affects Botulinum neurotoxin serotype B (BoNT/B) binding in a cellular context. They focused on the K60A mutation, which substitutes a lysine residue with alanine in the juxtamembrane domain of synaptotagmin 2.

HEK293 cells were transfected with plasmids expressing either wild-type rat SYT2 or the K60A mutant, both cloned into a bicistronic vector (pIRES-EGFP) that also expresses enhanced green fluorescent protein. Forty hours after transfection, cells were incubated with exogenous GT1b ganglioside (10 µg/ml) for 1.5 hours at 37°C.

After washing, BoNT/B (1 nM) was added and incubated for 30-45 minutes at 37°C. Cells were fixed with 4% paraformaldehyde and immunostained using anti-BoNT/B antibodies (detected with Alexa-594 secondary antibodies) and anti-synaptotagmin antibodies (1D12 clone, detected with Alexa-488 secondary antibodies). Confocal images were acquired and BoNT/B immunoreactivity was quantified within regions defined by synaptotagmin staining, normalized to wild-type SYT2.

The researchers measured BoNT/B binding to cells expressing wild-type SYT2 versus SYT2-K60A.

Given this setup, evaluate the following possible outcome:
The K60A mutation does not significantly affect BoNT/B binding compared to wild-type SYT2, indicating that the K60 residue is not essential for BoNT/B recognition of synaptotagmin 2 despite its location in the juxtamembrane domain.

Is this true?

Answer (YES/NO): NO